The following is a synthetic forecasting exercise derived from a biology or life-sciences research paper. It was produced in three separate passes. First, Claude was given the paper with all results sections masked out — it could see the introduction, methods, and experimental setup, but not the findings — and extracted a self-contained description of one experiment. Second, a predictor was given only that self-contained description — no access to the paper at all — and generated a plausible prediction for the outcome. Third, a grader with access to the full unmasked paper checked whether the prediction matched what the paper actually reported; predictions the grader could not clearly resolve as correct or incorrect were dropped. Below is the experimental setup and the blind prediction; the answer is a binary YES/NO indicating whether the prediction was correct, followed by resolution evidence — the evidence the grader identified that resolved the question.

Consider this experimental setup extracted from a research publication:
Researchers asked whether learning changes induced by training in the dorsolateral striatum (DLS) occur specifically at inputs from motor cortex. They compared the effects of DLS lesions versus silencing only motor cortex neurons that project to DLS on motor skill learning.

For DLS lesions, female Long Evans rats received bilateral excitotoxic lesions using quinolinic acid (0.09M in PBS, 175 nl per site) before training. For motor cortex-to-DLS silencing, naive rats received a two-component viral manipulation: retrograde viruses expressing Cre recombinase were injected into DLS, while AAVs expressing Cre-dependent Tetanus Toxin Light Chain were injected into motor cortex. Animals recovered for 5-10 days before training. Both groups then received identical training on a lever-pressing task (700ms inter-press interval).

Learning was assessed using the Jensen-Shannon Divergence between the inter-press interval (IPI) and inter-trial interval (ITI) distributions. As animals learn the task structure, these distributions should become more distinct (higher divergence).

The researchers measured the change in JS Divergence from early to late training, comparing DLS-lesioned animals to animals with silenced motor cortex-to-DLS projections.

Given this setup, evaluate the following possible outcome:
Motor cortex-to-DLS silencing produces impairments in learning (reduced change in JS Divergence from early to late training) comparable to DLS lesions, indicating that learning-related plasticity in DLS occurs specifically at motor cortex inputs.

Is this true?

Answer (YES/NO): NO